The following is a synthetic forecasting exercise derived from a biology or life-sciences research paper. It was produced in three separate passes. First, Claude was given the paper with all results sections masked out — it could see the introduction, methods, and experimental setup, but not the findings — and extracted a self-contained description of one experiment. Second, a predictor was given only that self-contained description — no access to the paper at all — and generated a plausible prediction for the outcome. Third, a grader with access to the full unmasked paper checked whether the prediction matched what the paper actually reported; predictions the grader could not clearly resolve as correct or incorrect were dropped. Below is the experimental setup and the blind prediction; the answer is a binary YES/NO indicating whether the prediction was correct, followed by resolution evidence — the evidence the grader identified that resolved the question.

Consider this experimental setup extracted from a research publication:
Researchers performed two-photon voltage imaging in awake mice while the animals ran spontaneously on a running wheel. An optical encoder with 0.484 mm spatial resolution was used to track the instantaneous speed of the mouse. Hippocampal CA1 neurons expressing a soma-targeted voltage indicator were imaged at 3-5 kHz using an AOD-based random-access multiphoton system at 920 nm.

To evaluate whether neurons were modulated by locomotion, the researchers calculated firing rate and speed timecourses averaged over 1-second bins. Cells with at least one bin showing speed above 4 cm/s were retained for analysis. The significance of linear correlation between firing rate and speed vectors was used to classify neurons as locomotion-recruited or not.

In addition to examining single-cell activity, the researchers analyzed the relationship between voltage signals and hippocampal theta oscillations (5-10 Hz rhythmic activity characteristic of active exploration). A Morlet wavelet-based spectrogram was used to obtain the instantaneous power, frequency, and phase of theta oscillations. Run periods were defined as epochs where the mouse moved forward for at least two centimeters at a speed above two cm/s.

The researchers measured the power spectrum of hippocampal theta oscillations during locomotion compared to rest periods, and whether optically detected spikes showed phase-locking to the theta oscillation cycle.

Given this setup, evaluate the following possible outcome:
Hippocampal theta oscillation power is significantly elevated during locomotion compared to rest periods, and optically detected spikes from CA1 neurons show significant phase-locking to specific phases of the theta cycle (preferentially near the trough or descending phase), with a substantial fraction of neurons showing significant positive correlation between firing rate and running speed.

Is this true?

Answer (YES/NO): NO